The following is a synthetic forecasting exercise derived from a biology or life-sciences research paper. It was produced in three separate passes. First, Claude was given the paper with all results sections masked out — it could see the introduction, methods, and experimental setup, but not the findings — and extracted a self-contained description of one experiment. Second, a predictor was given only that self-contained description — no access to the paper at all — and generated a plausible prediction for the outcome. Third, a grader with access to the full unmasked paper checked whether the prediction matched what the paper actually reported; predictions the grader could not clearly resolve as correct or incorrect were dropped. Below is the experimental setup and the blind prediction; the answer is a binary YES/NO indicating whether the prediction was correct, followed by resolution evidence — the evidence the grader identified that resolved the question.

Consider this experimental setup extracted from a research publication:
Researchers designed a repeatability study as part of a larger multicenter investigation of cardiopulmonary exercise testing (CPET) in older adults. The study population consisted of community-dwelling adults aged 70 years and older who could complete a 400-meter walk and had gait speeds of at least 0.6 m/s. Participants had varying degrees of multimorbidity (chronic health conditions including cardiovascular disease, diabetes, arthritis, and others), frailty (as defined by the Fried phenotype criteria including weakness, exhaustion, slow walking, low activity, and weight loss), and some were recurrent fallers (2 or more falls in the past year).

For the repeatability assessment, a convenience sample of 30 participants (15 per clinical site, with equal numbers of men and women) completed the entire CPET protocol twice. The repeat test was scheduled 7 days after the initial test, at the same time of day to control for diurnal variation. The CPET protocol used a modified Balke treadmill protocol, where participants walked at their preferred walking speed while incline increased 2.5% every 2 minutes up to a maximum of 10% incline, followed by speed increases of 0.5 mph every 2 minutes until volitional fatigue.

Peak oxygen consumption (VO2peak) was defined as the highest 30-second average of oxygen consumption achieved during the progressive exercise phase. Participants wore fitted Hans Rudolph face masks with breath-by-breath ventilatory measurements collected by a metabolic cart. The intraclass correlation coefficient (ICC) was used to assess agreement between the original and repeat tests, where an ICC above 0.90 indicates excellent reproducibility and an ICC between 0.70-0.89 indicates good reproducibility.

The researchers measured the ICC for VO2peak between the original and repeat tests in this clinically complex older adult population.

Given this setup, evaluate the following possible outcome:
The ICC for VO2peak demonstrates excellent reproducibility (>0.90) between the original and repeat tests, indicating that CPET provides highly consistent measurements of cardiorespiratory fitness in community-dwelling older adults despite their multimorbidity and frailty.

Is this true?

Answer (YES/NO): YES